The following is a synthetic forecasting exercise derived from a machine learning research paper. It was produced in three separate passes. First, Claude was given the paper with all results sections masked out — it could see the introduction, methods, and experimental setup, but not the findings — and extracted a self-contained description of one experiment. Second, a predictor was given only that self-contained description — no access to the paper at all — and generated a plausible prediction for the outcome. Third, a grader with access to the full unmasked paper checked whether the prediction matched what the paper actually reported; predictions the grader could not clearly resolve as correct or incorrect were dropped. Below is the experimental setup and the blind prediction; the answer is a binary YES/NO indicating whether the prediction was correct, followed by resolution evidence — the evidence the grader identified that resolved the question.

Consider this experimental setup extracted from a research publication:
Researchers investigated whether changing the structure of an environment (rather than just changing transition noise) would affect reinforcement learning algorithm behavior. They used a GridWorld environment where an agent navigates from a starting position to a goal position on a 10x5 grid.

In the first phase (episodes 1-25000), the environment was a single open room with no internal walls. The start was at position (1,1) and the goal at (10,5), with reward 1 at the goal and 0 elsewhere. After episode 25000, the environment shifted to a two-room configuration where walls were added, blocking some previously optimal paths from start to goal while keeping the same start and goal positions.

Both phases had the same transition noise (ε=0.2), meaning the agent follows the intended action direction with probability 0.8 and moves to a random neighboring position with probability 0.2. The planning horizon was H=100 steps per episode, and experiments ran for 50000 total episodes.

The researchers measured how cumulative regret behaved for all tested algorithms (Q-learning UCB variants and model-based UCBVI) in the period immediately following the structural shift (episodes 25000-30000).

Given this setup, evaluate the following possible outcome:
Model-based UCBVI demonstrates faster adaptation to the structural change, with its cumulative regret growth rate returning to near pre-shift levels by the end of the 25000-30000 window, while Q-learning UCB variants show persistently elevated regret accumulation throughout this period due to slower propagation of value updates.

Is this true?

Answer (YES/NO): NO